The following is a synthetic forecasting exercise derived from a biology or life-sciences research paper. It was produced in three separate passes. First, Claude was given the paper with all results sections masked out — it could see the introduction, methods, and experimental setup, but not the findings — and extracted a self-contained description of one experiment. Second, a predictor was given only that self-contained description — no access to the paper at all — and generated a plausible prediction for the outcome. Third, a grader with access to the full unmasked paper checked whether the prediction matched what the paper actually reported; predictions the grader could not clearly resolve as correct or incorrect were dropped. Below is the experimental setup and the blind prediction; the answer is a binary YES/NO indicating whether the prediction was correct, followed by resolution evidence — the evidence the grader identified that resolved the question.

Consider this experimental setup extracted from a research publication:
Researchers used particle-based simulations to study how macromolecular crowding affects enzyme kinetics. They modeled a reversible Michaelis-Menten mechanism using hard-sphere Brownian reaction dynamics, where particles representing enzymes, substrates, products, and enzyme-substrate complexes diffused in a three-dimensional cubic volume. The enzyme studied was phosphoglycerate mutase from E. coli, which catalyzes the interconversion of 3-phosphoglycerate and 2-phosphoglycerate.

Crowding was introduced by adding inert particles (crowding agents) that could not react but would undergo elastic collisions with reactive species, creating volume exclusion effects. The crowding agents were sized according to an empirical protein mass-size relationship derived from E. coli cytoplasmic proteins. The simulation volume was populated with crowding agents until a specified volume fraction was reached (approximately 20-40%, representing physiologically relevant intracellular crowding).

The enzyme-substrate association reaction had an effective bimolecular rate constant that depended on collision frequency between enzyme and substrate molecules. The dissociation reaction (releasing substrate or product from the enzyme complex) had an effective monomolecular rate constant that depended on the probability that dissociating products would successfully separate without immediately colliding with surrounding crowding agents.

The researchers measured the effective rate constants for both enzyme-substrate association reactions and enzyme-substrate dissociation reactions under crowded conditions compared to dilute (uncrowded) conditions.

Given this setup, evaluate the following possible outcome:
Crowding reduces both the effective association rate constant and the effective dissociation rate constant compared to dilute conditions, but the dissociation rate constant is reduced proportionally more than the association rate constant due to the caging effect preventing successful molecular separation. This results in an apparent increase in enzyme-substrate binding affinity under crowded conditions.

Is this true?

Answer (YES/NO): NO